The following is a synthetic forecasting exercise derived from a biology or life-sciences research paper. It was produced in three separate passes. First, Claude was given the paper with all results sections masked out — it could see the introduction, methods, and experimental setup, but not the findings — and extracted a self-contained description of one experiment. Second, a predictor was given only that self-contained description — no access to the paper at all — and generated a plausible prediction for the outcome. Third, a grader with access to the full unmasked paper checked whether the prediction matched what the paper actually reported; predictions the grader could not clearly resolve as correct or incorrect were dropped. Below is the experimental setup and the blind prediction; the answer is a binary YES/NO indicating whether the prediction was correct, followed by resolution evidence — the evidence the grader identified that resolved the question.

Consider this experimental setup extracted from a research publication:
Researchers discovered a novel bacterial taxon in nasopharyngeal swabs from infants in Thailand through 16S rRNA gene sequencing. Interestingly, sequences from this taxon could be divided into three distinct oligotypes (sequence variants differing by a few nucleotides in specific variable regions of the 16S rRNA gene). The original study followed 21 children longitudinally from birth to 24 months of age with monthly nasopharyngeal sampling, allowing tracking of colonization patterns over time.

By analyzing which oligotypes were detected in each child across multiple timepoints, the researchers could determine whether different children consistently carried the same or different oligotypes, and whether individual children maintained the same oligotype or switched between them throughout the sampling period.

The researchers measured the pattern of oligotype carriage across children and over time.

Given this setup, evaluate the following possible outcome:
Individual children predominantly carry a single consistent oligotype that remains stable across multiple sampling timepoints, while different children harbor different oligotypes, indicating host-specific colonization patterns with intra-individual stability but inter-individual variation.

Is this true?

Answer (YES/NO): YES